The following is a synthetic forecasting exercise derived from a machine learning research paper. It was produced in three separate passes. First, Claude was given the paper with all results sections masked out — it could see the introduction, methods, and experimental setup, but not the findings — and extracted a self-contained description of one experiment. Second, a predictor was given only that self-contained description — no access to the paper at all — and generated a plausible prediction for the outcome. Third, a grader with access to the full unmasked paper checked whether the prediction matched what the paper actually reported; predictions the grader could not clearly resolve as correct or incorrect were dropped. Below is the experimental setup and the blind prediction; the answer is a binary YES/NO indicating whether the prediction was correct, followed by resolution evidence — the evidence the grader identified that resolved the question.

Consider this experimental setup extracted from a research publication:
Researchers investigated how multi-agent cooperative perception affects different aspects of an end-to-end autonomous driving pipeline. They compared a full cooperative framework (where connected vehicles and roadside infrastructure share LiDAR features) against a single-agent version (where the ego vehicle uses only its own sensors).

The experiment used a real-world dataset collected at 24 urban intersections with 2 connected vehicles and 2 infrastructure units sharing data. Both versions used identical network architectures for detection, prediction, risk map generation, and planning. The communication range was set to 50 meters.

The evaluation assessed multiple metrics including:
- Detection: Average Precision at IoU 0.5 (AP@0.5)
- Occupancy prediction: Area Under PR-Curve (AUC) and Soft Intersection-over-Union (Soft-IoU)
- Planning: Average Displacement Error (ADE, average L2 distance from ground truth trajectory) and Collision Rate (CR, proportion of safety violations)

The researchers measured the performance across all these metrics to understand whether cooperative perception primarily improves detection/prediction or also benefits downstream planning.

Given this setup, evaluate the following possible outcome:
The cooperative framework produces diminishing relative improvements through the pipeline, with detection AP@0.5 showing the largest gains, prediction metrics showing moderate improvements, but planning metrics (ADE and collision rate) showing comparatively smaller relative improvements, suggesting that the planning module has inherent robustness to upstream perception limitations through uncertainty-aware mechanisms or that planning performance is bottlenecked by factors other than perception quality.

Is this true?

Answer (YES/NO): NO